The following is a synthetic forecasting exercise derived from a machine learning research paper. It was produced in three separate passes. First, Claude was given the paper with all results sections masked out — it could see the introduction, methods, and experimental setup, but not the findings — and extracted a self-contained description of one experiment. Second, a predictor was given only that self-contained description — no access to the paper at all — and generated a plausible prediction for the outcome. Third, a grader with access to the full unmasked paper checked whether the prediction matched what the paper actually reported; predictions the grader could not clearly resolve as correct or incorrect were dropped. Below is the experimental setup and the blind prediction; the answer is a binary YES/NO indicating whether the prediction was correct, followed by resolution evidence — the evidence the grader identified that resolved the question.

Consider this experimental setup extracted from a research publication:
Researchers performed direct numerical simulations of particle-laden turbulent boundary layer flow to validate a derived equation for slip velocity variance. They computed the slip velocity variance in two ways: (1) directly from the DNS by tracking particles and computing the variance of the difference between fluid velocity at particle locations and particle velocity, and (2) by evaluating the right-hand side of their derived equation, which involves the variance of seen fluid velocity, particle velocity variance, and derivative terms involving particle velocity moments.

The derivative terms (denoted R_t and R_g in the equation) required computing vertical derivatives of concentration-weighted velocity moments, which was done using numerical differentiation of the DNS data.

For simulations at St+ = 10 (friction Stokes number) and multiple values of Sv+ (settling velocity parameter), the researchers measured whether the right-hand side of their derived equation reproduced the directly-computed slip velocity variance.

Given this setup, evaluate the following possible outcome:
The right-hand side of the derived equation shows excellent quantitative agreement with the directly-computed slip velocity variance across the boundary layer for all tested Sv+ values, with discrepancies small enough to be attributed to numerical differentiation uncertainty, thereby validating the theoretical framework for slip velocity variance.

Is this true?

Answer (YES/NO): NO